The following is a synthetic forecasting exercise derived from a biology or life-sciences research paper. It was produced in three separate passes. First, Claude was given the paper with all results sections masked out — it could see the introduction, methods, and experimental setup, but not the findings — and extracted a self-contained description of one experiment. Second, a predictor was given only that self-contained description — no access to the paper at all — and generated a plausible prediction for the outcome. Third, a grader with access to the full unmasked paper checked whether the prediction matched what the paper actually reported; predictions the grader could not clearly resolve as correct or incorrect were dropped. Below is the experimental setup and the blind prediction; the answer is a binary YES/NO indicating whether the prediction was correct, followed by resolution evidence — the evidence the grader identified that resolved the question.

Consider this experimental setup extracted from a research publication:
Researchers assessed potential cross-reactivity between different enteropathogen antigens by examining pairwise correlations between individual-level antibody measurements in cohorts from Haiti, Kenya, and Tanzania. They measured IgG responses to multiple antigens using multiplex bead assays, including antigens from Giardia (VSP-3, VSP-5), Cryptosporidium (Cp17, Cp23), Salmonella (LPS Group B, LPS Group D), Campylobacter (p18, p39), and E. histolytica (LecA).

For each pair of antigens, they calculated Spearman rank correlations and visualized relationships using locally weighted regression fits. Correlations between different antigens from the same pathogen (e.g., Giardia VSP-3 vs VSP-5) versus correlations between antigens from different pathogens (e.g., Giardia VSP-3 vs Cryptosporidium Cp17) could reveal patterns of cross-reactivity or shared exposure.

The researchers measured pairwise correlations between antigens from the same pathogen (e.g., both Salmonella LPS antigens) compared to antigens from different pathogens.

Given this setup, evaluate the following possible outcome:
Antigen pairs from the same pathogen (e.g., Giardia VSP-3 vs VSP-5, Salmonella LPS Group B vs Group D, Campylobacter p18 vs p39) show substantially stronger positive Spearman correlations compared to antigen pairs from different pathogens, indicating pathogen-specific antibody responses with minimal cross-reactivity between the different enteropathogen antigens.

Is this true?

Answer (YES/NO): YES